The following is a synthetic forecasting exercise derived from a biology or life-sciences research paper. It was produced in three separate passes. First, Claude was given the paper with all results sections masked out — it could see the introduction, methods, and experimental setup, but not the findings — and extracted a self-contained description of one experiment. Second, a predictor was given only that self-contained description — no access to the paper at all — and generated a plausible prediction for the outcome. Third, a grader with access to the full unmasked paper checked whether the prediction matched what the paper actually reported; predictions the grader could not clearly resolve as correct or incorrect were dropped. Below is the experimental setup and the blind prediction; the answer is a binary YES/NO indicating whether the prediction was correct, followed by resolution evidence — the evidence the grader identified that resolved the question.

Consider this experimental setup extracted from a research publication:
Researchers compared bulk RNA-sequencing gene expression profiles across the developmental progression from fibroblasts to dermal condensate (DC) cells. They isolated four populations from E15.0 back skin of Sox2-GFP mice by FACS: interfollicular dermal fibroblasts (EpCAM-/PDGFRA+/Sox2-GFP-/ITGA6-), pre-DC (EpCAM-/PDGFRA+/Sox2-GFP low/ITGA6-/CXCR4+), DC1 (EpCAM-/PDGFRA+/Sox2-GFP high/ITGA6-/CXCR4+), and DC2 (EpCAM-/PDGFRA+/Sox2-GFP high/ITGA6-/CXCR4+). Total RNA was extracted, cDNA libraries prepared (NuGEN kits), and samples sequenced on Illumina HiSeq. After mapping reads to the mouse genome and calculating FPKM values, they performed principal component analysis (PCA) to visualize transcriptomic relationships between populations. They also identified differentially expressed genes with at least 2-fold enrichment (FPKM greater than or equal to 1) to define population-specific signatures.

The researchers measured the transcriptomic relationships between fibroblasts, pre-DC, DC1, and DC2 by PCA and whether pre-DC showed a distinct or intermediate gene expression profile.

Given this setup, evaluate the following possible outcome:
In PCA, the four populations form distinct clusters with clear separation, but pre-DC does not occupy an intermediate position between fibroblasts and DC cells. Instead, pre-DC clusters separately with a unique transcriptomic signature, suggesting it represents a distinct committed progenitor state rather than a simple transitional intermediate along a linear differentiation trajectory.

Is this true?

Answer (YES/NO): NO